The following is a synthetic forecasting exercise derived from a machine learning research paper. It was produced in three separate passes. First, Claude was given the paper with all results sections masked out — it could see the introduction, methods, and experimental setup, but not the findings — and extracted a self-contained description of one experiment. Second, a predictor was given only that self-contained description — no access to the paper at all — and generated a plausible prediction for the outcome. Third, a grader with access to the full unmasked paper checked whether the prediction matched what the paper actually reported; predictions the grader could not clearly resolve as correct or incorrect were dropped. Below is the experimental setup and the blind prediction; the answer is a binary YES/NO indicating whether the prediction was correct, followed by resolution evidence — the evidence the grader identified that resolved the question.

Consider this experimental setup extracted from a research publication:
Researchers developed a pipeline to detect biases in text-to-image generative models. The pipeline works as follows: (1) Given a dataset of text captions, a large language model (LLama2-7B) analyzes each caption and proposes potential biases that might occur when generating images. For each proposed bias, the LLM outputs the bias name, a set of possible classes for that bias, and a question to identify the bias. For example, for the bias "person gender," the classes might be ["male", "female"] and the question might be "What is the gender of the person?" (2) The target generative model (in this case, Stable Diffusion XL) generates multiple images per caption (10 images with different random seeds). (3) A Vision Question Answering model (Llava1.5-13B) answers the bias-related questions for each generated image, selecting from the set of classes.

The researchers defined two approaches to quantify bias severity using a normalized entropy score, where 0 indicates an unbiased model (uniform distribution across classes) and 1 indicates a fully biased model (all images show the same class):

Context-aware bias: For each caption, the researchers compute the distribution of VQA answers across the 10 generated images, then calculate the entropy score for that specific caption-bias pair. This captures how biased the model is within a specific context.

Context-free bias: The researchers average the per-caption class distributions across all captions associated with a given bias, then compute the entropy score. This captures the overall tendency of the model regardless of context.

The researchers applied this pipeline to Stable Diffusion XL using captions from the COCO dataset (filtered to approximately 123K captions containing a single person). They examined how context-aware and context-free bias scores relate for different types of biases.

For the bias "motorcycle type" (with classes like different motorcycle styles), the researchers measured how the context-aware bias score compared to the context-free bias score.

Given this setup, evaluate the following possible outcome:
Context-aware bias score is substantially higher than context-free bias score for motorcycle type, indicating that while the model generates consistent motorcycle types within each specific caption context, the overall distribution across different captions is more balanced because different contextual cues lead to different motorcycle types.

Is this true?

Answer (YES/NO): YES